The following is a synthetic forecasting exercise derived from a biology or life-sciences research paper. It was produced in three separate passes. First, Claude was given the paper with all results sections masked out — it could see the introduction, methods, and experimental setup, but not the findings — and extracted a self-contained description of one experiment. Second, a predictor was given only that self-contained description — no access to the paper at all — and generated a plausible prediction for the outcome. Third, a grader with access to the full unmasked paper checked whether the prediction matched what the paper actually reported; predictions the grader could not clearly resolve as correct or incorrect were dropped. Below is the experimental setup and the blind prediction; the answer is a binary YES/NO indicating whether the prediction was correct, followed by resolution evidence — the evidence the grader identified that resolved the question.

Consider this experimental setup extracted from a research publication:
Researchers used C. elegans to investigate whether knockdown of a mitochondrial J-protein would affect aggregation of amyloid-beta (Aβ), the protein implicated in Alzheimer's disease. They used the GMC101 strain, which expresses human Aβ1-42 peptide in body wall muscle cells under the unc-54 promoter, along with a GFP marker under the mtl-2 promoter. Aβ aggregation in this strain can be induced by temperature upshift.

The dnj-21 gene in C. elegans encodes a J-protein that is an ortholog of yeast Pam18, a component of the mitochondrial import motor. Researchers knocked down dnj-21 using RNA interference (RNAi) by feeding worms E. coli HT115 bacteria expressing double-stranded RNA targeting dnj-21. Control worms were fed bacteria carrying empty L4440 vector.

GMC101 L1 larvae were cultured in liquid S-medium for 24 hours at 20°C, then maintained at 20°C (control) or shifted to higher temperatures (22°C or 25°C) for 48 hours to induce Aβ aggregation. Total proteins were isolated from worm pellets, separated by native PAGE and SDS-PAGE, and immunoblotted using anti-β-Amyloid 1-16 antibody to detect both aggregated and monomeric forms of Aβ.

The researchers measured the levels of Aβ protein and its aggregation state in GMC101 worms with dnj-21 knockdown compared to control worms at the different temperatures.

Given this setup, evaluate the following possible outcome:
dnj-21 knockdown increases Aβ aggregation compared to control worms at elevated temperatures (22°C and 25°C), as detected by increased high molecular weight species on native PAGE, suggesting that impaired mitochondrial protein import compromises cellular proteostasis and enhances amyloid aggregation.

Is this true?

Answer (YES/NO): YES